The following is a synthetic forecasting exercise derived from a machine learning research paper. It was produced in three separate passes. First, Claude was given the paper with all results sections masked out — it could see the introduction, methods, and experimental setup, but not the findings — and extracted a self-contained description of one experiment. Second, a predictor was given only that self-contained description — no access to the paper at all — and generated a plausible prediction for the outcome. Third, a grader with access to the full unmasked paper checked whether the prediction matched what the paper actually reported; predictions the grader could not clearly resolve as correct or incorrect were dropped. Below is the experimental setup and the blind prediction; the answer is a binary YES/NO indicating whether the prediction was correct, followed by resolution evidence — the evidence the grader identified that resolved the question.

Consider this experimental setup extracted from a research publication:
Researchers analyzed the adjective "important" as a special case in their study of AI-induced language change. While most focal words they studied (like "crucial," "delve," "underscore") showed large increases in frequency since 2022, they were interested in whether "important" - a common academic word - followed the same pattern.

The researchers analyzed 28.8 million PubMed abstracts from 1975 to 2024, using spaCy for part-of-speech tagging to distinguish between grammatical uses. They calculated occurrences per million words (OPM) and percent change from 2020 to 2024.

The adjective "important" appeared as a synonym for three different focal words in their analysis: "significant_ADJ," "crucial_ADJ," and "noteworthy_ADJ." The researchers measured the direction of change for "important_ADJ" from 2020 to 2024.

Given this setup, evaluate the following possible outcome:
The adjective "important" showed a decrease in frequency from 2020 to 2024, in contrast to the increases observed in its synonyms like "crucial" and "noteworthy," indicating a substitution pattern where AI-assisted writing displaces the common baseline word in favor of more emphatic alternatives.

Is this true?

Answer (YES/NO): NO